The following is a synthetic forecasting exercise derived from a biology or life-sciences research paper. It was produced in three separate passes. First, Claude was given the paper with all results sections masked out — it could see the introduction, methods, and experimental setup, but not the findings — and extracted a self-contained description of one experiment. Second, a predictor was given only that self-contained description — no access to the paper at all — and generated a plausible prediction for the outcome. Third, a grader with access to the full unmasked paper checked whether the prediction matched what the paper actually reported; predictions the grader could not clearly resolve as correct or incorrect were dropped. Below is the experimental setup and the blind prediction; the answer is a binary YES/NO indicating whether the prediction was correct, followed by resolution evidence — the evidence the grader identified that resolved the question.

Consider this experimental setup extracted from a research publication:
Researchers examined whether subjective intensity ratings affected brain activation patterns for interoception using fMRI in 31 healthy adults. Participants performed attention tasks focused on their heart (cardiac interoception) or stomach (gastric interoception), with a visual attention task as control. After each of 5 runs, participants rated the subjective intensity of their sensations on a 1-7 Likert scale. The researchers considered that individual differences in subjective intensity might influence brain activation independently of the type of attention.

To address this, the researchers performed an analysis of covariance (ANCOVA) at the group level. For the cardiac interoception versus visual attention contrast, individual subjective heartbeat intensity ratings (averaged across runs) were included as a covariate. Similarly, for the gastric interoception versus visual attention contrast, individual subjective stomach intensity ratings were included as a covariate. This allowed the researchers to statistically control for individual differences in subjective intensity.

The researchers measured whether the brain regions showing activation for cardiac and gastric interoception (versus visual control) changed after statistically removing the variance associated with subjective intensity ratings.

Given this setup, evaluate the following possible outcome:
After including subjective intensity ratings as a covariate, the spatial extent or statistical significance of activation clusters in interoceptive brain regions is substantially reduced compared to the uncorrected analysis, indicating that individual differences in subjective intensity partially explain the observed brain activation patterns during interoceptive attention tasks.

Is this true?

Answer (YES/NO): NO